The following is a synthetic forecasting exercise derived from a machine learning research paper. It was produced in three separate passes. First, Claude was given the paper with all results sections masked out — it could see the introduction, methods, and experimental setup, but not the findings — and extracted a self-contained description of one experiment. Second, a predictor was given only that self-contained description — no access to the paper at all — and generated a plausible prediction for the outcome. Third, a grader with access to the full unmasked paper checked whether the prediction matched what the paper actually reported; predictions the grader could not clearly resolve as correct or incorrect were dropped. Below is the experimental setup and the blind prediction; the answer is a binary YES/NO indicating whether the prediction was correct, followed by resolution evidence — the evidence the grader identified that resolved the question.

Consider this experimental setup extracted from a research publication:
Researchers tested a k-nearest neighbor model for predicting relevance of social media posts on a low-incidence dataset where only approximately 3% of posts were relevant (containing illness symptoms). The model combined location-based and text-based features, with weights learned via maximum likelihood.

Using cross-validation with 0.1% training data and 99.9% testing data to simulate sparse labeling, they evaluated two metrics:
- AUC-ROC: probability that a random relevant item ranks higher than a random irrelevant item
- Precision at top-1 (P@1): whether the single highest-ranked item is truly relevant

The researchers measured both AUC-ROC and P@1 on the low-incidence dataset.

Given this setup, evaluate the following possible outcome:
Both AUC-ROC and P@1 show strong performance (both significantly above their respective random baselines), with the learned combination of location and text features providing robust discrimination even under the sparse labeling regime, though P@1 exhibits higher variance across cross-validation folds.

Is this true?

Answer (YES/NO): NO